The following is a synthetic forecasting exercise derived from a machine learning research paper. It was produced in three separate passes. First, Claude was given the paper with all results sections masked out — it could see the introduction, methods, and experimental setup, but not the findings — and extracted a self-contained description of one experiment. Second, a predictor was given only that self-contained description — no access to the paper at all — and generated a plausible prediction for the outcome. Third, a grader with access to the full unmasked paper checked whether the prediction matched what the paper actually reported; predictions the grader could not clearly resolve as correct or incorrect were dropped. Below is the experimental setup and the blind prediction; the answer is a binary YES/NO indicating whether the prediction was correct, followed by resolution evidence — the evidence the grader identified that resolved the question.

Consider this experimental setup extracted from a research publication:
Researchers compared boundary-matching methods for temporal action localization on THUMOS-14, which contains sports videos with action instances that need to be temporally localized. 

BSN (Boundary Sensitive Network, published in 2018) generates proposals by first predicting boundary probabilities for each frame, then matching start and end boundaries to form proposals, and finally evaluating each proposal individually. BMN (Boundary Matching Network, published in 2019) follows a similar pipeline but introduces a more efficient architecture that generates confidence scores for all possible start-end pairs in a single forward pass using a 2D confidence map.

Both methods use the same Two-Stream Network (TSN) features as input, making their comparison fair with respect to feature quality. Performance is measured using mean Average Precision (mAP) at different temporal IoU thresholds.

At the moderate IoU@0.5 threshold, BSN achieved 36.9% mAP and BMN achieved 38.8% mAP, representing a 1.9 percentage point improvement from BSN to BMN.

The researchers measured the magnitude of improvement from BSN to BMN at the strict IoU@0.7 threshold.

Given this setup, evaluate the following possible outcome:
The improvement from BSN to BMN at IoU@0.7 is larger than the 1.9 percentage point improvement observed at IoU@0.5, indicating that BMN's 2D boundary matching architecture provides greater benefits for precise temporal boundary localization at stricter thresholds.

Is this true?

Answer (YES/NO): NO